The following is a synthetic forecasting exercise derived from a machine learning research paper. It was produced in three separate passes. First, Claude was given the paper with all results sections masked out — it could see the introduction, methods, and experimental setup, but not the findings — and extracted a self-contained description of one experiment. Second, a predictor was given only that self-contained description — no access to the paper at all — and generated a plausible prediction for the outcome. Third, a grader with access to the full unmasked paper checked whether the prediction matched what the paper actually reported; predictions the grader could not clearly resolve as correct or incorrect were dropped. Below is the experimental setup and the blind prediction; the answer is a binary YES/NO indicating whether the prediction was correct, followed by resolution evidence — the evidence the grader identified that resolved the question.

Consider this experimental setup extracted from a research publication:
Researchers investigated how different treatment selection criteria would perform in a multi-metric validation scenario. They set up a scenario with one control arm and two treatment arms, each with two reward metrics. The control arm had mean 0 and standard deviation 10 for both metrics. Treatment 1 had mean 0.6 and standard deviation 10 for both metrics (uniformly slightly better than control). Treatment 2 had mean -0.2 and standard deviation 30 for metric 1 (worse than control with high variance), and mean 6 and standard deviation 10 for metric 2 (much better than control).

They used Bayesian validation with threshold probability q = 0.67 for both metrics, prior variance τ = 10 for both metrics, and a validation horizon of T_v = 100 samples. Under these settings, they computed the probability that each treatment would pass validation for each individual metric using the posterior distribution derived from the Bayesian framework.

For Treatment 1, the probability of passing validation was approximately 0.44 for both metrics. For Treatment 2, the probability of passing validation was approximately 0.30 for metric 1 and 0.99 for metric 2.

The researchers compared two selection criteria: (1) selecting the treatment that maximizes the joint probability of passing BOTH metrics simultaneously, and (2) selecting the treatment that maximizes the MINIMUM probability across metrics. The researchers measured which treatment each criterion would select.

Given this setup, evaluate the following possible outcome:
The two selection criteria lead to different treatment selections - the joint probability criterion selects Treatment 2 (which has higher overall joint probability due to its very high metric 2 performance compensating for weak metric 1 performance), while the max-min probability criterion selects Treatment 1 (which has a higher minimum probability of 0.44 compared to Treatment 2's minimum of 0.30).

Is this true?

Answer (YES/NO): YES